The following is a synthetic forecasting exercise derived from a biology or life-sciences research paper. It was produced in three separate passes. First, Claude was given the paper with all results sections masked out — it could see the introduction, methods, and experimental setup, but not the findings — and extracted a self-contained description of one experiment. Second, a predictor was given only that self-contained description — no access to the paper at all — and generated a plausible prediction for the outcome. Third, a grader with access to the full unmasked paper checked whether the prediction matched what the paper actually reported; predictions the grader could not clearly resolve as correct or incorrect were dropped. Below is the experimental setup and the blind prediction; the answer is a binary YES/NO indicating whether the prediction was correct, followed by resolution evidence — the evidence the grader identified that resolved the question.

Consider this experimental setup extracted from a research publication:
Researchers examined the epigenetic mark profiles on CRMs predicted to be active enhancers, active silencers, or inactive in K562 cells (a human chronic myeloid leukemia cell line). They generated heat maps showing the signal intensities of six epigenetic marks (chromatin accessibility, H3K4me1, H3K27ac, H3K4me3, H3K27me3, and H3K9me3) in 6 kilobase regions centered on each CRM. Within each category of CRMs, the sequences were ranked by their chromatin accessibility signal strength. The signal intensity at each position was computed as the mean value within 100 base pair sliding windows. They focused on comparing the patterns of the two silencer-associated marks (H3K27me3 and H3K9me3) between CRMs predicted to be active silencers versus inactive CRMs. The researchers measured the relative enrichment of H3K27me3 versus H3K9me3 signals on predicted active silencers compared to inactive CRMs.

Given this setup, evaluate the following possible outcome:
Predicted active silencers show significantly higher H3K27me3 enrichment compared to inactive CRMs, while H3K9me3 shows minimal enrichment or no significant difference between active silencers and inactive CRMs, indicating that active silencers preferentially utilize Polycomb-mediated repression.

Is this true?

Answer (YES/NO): NO